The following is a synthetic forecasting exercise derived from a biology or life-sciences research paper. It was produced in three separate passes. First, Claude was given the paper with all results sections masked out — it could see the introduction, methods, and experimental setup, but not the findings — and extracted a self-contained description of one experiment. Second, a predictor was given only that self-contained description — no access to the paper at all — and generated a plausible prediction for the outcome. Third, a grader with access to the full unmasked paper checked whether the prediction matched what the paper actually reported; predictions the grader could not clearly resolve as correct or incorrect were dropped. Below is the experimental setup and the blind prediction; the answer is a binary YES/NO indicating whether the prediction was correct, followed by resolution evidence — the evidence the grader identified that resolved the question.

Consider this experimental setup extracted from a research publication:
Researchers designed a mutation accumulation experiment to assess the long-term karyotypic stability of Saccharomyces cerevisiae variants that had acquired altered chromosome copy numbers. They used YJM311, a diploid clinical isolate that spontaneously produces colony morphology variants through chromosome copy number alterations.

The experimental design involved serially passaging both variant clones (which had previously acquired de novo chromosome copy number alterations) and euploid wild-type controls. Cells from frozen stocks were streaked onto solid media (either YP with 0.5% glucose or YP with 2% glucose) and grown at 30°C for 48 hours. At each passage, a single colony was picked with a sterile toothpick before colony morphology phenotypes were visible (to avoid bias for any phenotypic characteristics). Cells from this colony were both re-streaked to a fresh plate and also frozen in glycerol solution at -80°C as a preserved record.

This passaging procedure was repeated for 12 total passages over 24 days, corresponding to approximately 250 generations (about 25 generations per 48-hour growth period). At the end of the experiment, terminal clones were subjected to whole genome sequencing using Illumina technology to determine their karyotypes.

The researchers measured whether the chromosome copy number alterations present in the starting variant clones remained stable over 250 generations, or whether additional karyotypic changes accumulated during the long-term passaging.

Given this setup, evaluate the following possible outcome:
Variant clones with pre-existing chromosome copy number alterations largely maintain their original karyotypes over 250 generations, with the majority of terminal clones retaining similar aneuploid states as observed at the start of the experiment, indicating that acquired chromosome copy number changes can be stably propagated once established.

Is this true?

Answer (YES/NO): YES